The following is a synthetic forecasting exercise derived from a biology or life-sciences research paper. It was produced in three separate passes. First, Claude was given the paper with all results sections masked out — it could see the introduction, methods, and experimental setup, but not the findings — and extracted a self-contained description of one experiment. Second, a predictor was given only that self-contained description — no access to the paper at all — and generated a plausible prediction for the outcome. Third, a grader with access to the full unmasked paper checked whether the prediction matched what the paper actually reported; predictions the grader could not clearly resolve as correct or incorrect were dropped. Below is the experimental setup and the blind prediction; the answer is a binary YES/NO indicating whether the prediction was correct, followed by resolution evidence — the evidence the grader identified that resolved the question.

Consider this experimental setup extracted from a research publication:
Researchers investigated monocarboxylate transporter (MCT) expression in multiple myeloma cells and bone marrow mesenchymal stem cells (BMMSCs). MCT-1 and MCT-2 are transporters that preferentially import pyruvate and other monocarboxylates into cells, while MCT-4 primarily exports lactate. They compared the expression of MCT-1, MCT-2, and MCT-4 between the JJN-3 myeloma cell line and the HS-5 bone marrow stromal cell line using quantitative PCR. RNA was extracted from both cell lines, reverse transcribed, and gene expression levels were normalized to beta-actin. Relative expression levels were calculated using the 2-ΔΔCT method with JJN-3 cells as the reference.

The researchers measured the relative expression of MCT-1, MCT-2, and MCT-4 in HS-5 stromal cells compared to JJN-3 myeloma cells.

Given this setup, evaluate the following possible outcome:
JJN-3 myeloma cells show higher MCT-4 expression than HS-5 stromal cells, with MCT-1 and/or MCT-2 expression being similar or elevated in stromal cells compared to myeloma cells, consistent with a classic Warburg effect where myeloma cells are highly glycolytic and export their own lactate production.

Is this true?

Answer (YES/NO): NO